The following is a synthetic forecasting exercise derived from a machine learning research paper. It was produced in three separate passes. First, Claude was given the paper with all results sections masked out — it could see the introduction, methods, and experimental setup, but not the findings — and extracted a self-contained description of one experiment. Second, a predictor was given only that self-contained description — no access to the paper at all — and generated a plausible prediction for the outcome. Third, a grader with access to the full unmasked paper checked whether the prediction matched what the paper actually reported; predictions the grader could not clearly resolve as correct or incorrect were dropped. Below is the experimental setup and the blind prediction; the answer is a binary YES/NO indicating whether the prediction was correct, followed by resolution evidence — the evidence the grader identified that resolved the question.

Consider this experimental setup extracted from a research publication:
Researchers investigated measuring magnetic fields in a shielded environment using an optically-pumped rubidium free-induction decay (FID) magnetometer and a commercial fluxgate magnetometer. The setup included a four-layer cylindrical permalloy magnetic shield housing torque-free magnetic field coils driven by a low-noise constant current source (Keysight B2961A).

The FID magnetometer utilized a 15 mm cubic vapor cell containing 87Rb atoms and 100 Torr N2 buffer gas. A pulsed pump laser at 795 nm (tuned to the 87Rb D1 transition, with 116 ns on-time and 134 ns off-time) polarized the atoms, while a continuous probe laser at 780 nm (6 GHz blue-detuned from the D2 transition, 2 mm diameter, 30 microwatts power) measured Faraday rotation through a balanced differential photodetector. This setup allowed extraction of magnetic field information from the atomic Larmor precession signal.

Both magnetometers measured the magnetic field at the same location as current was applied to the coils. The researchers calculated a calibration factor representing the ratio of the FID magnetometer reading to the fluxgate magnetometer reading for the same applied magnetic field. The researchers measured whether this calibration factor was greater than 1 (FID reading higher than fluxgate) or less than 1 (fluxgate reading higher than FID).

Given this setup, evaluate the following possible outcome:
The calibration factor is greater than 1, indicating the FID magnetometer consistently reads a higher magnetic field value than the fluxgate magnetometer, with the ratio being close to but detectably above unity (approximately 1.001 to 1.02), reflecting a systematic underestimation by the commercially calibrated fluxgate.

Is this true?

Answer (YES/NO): NO